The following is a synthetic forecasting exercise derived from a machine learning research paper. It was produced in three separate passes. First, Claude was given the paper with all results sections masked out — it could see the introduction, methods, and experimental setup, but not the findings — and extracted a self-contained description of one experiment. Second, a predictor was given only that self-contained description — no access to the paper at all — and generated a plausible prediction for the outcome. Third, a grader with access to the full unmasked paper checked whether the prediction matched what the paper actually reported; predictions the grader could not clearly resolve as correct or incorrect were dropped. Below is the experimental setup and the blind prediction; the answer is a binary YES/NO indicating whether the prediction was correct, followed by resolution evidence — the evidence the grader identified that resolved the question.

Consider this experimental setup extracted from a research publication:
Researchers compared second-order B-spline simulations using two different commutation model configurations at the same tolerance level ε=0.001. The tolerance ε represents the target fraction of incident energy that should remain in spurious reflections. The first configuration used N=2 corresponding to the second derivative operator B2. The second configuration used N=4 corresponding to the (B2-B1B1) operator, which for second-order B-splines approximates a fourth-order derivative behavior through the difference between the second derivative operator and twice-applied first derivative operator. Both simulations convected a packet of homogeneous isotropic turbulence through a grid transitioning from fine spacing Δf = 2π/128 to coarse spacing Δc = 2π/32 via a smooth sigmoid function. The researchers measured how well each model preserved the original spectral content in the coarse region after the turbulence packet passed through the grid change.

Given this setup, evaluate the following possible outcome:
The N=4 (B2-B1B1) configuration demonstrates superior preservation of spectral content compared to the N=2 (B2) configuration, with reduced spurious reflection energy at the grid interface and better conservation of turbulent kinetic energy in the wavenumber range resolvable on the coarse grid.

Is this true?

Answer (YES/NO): YES